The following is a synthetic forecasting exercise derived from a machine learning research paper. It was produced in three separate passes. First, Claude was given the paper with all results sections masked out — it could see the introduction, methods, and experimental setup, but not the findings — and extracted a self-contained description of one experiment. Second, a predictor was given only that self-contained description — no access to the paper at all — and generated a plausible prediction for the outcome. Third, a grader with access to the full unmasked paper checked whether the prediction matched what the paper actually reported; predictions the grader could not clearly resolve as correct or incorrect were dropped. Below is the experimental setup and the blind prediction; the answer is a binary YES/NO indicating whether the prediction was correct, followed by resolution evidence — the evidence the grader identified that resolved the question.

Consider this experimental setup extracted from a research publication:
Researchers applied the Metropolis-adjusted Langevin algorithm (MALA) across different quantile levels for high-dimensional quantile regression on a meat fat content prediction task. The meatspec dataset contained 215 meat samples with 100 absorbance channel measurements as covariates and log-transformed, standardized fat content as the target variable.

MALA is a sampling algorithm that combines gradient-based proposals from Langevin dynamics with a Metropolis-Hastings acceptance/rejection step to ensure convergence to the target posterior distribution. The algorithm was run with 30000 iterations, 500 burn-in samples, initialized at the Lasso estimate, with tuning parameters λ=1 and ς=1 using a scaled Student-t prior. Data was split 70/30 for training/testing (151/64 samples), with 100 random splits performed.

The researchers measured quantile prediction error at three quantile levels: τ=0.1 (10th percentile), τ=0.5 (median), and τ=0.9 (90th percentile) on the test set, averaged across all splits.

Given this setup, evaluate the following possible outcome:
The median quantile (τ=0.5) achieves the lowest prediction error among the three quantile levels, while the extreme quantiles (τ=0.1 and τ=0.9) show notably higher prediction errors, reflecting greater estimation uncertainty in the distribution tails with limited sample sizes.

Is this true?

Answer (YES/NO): NO